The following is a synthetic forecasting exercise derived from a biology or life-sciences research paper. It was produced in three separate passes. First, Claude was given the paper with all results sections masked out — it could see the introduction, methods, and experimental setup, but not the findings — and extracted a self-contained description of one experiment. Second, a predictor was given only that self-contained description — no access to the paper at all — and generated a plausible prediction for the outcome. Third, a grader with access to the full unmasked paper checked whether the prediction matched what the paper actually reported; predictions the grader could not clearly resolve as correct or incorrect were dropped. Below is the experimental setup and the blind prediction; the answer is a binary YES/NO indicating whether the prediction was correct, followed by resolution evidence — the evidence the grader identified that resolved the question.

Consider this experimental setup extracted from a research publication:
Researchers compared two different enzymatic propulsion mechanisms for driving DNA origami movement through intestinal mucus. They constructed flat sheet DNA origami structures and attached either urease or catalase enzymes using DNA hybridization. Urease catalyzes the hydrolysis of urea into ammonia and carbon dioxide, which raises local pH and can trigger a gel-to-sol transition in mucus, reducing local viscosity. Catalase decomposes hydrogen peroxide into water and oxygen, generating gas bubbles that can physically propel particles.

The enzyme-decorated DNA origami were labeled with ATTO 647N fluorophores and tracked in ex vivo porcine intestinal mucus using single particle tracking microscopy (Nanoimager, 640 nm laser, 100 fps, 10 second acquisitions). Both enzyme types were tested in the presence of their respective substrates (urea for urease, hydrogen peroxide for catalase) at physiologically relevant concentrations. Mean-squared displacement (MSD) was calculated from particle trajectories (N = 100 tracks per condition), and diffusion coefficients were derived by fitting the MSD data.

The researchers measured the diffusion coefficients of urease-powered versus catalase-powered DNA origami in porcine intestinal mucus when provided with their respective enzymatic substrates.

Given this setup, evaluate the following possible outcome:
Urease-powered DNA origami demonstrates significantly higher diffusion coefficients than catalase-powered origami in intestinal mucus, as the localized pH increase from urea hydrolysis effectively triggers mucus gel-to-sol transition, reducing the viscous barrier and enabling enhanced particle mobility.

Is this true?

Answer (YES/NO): NO